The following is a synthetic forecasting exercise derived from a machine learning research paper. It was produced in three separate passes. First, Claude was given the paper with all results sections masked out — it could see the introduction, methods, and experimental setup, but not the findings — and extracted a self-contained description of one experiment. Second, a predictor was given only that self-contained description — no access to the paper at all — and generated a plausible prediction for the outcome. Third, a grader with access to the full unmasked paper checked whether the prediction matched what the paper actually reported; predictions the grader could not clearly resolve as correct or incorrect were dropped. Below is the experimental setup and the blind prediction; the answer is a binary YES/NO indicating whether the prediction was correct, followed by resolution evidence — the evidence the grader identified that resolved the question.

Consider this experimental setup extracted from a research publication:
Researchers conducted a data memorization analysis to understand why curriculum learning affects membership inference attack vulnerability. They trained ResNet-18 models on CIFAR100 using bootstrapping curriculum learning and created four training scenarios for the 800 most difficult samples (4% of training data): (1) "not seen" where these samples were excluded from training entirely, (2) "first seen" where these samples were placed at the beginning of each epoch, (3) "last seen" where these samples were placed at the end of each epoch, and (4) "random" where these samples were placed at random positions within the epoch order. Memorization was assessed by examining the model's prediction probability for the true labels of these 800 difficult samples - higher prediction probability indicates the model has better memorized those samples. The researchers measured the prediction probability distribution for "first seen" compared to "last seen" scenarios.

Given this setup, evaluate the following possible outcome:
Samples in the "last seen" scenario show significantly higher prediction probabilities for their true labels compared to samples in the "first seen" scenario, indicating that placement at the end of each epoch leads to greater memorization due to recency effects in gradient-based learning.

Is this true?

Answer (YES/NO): YES